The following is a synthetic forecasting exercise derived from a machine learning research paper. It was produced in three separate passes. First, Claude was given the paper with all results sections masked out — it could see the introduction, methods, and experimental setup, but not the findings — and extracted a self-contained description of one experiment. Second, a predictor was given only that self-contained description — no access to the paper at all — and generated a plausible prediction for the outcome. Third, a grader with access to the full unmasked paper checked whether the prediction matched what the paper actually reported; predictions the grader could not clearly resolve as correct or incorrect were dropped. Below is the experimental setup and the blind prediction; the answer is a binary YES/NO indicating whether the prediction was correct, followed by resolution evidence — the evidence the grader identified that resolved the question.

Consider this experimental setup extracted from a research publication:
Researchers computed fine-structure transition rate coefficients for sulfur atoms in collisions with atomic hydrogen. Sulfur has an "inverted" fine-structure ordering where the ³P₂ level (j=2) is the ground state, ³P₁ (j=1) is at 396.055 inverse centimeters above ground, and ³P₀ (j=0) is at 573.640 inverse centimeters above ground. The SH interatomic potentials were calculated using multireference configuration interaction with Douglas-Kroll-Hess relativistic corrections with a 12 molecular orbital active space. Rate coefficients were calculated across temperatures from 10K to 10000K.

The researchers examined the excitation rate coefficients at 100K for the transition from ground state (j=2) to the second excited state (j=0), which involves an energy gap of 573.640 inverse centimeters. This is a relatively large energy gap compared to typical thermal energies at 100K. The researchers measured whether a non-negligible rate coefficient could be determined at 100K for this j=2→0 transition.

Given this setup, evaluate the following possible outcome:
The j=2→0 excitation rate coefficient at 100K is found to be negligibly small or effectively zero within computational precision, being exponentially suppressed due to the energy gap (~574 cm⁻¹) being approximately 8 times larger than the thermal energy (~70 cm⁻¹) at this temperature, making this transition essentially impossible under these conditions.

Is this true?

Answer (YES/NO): YES